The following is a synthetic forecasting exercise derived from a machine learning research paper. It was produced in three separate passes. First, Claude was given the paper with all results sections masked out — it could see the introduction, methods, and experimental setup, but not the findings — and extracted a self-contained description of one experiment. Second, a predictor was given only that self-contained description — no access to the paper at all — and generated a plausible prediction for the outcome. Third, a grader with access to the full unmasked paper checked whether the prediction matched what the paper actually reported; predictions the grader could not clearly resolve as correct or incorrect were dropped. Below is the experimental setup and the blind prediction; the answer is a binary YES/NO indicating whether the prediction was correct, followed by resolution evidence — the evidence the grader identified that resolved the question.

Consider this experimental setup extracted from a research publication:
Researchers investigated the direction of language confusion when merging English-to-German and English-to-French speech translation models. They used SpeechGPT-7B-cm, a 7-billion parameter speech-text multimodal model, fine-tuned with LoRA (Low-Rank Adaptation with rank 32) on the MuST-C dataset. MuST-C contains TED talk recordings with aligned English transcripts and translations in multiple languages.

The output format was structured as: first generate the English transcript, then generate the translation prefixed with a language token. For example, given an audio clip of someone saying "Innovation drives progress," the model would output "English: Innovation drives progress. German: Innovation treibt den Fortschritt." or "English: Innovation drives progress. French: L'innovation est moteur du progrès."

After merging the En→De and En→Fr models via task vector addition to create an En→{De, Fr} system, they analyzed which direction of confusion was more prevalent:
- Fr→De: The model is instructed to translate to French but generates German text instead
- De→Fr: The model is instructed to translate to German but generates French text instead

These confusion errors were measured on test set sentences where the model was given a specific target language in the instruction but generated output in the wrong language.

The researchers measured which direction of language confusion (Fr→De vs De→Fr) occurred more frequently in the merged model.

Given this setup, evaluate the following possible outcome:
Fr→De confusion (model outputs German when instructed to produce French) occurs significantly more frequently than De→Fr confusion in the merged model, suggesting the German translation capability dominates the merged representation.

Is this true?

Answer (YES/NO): NO